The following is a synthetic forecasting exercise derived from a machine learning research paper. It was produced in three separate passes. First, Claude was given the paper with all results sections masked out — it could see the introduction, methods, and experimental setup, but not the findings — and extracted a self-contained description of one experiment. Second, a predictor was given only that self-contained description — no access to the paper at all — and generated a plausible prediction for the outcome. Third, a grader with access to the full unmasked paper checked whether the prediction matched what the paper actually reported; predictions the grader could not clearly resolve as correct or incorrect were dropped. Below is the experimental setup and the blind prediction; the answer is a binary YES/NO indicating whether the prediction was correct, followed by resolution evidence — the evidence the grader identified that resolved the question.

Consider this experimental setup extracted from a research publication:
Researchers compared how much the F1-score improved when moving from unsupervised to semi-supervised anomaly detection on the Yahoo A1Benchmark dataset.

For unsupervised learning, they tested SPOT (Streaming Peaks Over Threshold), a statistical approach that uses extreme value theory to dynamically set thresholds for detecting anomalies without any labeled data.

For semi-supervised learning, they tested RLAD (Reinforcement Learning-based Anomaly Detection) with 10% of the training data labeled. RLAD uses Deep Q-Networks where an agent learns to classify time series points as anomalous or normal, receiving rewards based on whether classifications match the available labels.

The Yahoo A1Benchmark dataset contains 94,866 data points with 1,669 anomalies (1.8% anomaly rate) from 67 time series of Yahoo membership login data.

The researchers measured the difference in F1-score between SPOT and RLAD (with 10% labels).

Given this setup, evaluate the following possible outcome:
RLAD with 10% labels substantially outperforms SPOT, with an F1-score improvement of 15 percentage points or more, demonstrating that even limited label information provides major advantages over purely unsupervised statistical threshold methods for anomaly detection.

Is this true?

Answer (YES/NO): YES